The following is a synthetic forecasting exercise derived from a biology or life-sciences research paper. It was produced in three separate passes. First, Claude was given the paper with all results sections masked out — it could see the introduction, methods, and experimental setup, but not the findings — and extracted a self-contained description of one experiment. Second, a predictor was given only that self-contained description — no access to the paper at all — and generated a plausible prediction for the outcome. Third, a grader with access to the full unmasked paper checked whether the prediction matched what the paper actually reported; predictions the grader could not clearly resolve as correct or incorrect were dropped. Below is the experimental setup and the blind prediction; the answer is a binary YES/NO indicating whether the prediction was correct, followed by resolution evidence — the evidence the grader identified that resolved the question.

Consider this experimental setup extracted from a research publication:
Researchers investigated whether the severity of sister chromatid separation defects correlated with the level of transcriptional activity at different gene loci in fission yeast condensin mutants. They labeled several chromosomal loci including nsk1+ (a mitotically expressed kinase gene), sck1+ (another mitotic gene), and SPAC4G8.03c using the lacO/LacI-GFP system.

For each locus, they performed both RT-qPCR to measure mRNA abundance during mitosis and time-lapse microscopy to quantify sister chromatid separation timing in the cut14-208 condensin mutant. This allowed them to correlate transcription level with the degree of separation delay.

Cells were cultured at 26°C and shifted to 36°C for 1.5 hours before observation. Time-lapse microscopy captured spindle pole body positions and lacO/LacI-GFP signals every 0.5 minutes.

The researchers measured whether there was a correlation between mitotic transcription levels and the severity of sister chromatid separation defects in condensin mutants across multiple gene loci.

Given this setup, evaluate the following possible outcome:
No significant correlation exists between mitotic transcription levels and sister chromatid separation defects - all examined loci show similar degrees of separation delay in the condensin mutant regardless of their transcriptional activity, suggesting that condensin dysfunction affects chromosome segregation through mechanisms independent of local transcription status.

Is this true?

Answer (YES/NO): NO